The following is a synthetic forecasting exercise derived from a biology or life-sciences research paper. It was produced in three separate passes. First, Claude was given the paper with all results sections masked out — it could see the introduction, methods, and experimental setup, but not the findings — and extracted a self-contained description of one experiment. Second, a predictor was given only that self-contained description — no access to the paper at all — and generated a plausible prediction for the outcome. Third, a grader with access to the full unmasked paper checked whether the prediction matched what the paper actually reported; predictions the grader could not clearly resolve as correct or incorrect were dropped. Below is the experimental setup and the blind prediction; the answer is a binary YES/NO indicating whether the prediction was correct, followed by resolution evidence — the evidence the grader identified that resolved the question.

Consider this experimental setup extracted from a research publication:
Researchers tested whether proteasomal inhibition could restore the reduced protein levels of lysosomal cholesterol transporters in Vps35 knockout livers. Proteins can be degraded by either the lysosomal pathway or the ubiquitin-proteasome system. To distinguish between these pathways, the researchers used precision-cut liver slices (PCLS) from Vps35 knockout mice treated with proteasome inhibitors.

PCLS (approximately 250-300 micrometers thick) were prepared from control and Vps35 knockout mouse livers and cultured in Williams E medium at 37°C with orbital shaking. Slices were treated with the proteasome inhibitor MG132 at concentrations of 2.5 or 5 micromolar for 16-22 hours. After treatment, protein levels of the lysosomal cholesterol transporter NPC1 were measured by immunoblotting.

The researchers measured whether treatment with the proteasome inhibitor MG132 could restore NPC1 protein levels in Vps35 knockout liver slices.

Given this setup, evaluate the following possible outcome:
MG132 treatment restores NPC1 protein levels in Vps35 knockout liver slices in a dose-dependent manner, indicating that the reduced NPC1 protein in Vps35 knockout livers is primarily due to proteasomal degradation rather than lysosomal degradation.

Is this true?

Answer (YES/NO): NO